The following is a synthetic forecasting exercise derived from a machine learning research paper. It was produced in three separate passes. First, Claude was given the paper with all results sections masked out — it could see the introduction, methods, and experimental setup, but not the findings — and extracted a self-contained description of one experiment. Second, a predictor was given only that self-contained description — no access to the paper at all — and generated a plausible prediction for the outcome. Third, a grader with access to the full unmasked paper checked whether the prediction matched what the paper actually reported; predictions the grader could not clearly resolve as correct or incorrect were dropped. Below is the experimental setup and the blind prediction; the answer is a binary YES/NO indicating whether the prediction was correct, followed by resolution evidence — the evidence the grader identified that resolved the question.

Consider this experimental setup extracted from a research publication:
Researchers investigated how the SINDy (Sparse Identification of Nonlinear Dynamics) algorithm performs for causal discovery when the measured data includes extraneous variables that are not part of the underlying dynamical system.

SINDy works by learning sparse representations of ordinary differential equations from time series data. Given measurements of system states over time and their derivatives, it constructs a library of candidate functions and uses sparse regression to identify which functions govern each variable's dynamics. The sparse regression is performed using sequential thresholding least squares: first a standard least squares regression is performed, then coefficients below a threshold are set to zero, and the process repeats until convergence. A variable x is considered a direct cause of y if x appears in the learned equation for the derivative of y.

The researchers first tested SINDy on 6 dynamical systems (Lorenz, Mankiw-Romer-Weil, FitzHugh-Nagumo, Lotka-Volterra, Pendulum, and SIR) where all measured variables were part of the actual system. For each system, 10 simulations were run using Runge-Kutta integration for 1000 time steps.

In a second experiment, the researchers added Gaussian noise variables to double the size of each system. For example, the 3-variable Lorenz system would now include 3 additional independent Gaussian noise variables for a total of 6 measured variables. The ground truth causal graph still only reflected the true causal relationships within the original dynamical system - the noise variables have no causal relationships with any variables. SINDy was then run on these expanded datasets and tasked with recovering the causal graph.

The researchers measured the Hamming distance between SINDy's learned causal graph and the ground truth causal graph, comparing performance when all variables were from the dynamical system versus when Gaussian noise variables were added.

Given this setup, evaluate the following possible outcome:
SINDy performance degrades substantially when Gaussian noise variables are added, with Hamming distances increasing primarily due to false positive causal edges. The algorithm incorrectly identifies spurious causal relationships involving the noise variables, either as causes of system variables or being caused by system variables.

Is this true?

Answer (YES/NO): NO